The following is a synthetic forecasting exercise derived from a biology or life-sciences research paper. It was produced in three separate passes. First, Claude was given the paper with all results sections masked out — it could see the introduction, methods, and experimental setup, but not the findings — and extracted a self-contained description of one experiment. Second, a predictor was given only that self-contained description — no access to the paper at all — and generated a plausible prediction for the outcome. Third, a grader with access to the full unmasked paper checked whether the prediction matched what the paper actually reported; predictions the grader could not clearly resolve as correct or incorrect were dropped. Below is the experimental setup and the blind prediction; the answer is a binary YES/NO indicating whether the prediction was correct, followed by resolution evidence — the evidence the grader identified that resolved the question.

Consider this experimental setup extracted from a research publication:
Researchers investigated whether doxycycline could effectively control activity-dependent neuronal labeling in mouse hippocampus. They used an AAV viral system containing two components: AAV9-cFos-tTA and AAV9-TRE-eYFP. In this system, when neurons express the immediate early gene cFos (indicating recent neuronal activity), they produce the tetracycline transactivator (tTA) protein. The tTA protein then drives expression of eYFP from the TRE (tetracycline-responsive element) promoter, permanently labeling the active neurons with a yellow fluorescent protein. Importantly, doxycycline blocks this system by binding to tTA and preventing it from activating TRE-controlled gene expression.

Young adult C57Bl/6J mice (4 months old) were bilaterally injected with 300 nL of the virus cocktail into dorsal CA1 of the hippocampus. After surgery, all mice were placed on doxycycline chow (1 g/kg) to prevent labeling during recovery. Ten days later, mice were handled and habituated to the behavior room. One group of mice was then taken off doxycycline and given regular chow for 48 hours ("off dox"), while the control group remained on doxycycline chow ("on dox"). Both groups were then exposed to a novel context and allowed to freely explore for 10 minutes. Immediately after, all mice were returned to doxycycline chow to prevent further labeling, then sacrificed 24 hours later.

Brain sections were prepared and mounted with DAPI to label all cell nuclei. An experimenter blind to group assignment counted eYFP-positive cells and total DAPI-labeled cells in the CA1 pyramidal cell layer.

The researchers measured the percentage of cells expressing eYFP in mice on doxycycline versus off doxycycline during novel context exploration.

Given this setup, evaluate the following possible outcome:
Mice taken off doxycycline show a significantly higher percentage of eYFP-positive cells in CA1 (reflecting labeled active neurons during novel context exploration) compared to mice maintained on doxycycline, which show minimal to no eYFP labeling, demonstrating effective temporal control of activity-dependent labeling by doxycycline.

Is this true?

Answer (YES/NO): YES